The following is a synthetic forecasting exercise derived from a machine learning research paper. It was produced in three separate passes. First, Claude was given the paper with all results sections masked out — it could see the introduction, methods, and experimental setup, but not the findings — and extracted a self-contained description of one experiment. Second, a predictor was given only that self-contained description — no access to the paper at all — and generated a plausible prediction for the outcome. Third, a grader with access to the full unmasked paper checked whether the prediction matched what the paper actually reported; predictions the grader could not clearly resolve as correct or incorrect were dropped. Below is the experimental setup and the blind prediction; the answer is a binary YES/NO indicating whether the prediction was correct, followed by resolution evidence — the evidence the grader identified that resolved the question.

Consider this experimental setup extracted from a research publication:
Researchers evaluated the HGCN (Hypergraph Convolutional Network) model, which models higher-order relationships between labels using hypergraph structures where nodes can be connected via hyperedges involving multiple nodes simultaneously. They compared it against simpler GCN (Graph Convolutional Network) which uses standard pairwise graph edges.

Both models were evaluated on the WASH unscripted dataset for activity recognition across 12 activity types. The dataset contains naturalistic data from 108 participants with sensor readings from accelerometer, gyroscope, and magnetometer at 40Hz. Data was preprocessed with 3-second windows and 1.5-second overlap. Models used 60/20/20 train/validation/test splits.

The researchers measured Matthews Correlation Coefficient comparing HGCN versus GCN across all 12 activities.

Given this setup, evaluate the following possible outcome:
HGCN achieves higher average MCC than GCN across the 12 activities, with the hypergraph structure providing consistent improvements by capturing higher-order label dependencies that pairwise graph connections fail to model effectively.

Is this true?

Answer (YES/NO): NO